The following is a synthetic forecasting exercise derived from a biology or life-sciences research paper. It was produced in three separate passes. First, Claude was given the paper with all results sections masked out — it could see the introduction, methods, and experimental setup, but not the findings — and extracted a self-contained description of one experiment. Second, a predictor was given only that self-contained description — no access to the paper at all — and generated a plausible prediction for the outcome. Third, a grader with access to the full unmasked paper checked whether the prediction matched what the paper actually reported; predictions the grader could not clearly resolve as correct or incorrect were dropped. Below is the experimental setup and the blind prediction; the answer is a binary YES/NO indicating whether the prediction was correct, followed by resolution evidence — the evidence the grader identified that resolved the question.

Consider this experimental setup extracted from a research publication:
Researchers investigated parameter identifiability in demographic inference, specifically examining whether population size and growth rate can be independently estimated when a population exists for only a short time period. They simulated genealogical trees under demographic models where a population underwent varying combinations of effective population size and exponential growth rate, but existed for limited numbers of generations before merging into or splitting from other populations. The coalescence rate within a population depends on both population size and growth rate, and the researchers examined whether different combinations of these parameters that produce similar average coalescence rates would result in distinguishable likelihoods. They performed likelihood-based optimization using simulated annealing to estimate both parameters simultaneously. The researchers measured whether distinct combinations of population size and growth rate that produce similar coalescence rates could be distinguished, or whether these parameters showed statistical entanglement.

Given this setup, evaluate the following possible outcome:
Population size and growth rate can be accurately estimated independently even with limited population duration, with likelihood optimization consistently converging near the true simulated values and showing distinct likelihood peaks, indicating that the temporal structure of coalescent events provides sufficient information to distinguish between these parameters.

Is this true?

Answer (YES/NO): NO